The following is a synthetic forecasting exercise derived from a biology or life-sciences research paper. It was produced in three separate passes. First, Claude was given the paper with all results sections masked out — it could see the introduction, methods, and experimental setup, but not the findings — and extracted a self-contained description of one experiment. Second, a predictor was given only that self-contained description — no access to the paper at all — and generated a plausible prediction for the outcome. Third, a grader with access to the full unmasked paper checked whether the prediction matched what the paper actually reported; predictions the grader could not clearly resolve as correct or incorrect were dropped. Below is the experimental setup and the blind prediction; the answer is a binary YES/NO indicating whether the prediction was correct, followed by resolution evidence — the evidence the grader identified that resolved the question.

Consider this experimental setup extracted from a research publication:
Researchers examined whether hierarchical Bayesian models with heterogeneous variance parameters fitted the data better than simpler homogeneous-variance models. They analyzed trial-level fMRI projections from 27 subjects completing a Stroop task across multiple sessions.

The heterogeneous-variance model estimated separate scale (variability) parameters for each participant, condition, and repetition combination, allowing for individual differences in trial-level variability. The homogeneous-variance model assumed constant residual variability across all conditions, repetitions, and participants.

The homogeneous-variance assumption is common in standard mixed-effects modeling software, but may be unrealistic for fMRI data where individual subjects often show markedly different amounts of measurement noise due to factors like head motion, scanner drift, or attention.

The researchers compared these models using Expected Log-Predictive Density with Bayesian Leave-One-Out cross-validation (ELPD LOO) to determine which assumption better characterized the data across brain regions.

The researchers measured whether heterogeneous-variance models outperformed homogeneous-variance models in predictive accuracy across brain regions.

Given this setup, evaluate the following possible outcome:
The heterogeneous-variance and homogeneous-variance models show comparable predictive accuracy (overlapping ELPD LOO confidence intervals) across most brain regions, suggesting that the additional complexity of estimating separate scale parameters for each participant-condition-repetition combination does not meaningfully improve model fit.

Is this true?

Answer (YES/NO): NO